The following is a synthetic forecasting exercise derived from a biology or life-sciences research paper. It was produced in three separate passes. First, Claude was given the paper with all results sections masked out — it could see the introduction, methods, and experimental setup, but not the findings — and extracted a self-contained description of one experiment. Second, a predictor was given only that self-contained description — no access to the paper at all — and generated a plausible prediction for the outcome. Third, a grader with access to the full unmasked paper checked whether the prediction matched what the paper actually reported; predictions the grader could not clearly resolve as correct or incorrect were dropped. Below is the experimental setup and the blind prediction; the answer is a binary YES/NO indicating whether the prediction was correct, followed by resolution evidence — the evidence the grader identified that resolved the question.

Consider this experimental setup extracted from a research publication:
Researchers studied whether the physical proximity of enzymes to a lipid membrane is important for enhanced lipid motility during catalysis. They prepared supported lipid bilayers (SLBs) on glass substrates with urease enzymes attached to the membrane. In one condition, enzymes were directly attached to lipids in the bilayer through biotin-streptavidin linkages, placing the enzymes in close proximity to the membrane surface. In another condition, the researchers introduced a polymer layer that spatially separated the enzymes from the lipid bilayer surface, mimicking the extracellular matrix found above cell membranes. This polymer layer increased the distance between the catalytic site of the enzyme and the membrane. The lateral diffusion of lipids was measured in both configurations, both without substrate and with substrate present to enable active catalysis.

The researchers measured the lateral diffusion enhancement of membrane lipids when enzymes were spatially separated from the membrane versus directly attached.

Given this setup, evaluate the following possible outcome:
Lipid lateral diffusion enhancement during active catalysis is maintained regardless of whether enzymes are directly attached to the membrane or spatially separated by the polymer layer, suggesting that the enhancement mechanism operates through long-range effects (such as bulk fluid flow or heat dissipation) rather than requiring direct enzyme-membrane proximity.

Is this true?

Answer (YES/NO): NO